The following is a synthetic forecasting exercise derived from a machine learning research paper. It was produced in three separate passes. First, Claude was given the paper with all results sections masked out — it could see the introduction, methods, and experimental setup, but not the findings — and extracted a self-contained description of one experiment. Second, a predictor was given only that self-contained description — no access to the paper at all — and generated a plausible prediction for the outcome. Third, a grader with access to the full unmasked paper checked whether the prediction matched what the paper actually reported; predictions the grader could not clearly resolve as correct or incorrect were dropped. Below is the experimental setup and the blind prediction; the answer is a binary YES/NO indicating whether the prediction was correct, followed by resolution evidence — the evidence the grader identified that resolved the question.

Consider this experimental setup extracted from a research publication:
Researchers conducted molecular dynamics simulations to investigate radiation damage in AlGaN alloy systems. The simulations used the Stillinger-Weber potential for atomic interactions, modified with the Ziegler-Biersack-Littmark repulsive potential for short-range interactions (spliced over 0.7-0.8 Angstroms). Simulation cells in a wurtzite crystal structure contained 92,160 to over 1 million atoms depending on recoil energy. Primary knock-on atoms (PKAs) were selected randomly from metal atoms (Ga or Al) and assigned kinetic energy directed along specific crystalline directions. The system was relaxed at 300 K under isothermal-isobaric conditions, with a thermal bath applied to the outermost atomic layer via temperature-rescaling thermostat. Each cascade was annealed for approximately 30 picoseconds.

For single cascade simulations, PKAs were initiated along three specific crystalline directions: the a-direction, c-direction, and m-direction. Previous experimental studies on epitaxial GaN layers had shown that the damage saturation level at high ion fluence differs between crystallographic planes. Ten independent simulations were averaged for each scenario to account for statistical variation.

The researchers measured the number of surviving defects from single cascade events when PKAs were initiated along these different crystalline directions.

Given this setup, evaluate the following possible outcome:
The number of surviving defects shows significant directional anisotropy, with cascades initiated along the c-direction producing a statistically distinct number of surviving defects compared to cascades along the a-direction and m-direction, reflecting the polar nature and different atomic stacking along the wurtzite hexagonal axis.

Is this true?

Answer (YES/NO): NO